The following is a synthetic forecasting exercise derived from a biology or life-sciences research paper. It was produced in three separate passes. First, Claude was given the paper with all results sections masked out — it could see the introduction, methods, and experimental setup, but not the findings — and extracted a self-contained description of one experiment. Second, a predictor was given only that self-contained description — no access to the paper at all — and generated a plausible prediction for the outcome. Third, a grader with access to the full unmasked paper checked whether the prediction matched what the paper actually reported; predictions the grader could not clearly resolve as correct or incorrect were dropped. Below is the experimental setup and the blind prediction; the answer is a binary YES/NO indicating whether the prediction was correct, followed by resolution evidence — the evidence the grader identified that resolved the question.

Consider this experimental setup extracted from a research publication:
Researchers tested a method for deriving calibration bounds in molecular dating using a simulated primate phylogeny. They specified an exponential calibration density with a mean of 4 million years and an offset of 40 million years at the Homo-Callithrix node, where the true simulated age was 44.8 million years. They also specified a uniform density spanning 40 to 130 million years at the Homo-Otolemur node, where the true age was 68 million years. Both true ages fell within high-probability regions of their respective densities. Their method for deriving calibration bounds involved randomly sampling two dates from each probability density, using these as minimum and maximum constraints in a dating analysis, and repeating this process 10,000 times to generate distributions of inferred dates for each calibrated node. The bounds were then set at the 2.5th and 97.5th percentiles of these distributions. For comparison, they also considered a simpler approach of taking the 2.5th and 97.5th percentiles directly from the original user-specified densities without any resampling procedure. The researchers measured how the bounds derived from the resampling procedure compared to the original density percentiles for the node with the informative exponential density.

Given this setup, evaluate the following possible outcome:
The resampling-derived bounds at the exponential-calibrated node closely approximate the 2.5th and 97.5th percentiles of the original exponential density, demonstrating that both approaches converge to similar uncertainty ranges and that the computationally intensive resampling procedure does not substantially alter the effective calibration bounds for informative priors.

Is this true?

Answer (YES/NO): YES